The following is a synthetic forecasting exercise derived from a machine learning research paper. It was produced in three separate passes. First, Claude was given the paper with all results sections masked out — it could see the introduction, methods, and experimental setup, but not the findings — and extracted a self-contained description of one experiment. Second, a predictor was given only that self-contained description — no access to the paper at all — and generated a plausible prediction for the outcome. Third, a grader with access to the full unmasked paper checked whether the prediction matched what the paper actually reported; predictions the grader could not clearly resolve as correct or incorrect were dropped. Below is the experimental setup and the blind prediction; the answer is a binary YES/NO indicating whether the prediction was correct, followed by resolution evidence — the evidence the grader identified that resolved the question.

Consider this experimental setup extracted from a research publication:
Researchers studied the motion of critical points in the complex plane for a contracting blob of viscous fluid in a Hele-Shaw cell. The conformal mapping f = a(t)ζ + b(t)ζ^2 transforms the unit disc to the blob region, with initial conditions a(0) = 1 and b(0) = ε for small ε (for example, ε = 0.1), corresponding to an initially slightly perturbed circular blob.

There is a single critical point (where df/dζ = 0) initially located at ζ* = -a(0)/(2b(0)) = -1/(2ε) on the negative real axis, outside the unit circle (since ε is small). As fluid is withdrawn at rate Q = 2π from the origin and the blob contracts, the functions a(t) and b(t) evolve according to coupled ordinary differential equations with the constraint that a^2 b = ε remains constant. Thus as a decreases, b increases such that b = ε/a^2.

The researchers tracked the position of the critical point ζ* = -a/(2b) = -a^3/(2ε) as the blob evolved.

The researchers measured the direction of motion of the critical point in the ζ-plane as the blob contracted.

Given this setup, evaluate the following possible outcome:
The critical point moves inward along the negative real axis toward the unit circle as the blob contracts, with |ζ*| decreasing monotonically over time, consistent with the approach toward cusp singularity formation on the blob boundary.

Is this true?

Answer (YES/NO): YES